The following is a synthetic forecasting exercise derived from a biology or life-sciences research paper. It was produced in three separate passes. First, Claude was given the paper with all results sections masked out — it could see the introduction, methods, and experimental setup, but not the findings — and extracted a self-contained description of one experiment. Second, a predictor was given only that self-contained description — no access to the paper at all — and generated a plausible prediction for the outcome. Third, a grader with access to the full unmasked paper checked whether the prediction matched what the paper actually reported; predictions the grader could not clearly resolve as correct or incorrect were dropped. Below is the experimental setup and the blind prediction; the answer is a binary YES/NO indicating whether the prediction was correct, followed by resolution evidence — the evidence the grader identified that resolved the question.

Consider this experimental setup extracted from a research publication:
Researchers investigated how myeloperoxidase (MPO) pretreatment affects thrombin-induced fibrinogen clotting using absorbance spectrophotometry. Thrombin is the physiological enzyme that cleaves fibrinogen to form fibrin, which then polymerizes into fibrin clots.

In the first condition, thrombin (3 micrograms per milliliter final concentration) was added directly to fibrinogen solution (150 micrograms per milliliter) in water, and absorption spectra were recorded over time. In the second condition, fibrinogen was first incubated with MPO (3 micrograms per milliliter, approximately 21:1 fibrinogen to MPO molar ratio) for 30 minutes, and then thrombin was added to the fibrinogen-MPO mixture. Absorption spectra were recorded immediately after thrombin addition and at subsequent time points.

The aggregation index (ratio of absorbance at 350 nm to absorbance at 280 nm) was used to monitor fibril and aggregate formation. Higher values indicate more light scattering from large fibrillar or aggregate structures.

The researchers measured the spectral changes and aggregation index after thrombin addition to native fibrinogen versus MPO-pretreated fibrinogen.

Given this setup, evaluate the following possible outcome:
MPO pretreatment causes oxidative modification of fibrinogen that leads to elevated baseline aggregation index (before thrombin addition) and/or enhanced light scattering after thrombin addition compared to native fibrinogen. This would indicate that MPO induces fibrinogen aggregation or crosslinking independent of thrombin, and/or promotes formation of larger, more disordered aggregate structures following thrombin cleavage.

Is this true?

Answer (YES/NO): NO